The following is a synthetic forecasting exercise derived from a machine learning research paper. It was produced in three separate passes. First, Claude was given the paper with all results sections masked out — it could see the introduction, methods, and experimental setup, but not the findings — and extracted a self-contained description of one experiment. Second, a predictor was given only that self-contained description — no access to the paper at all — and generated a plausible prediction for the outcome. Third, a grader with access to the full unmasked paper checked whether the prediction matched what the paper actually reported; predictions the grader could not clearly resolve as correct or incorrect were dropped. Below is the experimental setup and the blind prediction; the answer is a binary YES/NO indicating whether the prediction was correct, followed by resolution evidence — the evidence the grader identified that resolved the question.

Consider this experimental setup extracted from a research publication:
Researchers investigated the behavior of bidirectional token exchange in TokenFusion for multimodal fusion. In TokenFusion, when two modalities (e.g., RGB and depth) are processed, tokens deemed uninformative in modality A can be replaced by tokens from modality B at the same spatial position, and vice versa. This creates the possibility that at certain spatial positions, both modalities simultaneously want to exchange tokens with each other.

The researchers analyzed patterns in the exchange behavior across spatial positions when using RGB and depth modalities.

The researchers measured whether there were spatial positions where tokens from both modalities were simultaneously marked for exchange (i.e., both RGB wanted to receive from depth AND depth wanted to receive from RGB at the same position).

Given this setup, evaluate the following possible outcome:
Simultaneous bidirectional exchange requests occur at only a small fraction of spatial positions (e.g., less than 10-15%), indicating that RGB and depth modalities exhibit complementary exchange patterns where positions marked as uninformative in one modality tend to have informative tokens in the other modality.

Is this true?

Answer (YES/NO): NO